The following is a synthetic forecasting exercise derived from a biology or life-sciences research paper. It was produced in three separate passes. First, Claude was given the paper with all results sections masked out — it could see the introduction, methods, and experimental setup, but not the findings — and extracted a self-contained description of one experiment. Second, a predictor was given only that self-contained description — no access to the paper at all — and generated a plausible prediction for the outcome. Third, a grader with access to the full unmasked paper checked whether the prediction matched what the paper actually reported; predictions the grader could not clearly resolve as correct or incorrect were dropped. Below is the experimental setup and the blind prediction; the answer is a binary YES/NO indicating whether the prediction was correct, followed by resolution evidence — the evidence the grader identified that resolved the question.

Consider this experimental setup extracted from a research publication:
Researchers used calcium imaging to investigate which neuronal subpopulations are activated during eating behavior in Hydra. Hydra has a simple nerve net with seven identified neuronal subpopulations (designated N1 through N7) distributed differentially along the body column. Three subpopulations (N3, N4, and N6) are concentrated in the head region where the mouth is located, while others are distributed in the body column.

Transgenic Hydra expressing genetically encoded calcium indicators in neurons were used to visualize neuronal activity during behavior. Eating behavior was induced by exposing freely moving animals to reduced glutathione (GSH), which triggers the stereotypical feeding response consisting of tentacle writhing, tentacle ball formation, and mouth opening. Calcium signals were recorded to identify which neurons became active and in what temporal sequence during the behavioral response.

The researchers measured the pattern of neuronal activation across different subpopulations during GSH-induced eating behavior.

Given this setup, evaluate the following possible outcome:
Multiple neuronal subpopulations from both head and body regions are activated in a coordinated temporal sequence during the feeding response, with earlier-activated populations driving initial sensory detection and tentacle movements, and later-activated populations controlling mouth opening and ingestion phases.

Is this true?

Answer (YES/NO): NO